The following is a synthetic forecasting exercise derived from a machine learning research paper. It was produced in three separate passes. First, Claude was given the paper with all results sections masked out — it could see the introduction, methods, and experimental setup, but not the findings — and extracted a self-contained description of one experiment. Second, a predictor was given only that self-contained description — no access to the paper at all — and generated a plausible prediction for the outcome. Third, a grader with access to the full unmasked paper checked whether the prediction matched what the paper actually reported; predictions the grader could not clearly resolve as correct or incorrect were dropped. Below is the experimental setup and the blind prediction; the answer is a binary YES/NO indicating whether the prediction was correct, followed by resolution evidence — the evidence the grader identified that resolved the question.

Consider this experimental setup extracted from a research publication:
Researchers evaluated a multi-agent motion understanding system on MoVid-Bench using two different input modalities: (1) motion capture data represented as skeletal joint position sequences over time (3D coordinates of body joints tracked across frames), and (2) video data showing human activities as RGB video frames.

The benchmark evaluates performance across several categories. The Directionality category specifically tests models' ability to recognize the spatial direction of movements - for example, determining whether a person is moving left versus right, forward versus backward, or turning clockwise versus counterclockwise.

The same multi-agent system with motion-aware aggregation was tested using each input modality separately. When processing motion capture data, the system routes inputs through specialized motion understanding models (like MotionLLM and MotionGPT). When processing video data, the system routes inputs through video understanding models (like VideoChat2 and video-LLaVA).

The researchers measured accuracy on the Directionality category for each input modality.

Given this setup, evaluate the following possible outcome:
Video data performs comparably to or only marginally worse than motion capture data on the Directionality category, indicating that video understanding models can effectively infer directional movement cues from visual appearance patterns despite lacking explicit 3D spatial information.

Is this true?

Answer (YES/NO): NO